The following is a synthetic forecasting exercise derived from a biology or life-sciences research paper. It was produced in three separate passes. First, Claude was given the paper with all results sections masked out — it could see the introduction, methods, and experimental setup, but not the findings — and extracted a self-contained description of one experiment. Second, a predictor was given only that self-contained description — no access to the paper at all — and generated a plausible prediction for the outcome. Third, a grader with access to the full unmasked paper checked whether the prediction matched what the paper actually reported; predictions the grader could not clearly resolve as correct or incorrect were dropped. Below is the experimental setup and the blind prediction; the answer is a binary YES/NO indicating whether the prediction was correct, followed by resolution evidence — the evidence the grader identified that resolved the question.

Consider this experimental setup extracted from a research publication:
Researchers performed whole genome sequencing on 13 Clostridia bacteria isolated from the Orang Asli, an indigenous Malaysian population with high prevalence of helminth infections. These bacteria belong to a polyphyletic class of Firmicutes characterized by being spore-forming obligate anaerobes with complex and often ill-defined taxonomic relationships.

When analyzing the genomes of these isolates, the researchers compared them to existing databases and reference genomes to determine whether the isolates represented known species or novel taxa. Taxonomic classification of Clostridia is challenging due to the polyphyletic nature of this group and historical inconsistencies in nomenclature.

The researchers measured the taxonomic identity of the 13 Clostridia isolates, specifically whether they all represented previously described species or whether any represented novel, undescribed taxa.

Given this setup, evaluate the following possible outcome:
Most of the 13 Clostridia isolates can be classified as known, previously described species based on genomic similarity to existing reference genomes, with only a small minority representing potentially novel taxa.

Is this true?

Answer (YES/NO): YES